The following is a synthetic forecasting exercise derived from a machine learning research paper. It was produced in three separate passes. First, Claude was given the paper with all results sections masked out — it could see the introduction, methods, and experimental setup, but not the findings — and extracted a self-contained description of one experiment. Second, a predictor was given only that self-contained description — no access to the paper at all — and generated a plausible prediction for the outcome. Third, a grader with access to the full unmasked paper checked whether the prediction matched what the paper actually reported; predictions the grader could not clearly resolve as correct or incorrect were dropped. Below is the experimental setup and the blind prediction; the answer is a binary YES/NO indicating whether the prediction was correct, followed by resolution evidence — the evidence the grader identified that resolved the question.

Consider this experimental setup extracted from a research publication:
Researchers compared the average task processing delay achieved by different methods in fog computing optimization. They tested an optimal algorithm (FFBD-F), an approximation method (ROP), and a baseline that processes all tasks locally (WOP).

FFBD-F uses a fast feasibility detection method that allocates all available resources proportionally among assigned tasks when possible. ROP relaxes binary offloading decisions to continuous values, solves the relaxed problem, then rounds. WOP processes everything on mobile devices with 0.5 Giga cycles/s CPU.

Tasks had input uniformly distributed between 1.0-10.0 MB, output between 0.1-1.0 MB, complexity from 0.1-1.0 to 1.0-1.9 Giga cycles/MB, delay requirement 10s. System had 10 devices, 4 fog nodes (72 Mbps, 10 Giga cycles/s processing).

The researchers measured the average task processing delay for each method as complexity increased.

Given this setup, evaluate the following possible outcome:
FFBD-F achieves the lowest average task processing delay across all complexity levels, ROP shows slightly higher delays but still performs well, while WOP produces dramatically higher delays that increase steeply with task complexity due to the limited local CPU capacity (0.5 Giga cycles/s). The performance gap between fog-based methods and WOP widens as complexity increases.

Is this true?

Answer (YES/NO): NO